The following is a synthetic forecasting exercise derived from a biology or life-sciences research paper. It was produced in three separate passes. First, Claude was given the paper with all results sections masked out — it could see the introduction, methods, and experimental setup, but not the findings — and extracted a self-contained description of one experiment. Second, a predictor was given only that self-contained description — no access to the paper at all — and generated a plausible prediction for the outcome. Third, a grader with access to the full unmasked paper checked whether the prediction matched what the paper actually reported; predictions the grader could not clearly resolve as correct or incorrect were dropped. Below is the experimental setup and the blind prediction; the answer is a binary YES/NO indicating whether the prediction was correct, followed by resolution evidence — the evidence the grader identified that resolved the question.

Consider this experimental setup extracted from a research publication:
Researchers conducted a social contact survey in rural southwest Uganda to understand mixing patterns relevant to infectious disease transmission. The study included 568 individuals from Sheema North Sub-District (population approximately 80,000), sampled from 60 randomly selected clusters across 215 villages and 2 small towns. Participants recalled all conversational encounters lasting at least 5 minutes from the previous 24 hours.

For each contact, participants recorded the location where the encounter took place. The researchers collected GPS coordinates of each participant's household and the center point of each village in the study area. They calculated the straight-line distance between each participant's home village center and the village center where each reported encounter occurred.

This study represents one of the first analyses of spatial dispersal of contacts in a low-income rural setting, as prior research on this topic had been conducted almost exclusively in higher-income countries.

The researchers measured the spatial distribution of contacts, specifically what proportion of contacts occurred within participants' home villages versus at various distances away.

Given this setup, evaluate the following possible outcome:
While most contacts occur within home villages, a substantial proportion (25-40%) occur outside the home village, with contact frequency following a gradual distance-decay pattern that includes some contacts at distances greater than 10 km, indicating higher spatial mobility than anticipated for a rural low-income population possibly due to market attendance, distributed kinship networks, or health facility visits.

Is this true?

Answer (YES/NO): NO